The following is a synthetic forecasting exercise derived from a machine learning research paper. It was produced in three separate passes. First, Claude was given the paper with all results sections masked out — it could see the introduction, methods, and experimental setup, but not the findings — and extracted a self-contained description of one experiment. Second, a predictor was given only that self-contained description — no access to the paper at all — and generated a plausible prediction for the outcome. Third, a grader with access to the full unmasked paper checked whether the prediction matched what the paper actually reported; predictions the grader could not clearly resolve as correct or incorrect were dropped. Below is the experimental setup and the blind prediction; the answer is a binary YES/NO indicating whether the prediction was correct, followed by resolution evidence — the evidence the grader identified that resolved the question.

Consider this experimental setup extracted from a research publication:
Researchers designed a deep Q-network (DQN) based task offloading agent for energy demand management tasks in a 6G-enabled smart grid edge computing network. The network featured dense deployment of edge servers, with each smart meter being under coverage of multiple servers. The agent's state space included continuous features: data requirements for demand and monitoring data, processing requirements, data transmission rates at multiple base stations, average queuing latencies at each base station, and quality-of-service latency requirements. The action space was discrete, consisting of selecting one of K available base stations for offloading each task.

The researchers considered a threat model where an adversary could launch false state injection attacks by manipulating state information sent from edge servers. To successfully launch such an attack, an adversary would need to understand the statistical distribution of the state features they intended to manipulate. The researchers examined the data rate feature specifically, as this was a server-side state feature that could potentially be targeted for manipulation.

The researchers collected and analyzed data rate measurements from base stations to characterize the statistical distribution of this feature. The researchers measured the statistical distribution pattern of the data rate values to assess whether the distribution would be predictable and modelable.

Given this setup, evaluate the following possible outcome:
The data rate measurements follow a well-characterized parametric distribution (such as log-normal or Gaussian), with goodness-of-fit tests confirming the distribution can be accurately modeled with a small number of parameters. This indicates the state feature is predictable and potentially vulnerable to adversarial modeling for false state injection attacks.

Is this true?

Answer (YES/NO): NO